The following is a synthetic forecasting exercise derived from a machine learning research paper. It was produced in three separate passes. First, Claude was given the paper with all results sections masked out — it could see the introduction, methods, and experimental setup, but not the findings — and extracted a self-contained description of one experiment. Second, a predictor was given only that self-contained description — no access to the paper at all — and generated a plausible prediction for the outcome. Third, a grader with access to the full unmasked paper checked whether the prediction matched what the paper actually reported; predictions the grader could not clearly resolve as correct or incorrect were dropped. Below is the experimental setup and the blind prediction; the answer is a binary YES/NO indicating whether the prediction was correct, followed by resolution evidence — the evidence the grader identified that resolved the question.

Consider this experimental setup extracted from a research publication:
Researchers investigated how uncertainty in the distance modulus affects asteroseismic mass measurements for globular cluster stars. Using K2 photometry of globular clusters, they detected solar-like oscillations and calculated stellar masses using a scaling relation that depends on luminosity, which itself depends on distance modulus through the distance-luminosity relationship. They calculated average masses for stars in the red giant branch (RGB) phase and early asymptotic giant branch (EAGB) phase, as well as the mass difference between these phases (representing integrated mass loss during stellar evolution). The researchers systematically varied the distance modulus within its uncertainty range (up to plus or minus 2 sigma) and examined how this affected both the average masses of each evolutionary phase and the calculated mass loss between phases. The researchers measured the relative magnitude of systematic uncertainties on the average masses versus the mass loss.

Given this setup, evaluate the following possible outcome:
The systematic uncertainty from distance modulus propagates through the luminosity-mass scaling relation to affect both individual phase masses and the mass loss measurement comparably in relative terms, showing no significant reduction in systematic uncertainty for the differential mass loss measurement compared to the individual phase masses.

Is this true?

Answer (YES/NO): NO